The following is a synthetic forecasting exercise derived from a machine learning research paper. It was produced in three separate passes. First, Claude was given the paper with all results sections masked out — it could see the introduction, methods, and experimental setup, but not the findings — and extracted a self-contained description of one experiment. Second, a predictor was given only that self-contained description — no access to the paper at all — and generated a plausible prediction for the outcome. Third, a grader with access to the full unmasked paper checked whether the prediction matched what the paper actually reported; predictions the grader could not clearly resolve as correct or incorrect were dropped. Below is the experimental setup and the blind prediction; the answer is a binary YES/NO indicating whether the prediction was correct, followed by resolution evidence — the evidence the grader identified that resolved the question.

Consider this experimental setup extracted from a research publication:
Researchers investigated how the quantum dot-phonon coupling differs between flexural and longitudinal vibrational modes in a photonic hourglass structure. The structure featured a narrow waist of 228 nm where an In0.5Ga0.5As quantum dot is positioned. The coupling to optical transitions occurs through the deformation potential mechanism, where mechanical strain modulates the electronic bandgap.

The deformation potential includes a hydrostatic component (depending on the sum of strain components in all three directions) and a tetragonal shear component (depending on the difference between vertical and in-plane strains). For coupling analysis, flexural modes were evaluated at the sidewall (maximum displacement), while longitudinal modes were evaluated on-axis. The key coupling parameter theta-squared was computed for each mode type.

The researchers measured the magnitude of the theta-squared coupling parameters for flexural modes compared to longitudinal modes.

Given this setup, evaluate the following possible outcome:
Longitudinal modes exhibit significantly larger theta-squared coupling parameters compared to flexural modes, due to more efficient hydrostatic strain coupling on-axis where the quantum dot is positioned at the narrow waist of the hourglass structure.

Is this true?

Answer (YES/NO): NO